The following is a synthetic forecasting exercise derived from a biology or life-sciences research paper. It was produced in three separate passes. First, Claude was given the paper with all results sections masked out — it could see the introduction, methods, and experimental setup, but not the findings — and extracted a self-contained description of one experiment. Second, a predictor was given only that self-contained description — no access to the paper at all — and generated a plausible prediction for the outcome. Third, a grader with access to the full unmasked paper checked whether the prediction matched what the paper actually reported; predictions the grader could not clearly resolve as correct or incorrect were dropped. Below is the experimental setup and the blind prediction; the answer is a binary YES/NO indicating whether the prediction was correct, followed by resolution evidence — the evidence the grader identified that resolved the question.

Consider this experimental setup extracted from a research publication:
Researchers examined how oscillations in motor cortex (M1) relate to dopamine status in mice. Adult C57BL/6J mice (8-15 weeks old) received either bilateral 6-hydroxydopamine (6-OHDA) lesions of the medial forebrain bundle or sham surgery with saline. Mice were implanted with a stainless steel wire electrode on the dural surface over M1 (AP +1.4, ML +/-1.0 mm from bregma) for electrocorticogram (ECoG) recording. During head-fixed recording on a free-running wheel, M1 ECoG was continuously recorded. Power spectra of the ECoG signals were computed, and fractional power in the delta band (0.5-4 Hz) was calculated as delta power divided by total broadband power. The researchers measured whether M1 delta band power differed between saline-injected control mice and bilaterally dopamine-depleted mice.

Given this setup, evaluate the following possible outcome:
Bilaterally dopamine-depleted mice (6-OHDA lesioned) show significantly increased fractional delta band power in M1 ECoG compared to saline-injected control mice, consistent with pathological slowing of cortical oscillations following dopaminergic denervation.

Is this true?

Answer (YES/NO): YES